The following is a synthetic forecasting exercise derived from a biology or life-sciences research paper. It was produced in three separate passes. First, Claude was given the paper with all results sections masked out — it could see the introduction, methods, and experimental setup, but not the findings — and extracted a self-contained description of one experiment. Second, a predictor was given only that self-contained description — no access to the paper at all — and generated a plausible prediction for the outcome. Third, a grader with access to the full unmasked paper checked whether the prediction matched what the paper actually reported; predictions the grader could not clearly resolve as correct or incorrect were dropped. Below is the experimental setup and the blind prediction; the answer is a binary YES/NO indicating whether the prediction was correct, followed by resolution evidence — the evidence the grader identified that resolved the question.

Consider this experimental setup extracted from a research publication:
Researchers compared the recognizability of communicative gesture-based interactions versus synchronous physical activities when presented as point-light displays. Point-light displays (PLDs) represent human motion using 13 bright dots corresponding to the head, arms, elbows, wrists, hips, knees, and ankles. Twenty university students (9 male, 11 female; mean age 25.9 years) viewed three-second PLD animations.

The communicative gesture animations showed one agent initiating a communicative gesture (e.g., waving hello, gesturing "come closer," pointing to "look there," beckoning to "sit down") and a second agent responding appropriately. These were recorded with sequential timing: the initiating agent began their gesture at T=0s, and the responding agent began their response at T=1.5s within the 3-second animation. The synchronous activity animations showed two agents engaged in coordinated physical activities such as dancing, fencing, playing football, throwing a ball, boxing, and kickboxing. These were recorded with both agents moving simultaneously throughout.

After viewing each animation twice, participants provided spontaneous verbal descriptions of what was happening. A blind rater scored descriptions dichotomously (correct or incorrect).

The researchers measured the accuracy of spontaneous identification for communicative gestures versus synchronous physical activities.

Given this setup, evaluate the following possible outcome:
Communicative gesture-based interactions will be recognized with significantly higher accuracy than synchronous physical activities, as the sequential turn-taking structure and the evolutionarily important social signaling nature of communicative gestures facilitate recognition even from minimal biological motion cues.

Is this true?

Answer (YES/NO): NO